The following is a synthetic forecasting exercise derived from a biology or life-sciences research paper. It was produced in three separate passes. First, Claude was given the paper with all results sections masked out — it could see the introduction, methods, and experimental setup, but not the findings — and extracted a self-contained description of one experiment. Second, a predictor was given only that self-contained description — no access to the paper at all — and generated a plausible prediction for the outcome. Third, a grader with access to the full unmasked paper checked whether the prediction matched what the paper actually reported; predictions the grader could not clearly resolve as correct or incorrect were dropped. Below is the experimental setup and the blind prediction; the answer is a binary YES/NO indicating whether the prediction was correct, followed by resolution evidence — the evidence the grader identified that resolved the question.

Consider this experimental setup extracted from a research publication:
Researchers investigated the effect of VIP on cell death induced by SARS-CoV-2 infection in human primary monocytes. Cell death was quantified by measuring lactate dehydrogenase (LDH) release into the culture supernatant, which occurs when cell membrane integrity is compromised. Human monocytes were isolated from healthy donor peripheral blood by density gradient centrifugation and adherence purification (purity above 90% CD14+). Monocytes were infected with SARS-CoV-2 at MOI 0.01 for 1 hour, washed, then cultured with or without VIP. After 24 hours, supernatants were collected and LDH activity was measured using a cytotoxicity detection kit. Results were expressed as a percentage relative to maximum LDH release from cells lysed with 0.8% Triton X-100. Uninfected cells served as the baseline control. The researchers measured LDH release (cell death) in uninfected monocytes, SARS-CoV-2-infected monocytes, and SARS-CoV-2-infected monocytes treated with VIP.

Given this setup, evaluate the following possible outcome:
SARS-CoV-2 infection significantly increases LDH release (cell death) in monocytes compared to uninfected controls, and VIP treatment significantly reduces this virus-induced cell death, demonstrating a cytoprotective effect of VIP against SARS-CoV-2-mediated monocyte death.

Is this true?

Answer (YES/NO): YES